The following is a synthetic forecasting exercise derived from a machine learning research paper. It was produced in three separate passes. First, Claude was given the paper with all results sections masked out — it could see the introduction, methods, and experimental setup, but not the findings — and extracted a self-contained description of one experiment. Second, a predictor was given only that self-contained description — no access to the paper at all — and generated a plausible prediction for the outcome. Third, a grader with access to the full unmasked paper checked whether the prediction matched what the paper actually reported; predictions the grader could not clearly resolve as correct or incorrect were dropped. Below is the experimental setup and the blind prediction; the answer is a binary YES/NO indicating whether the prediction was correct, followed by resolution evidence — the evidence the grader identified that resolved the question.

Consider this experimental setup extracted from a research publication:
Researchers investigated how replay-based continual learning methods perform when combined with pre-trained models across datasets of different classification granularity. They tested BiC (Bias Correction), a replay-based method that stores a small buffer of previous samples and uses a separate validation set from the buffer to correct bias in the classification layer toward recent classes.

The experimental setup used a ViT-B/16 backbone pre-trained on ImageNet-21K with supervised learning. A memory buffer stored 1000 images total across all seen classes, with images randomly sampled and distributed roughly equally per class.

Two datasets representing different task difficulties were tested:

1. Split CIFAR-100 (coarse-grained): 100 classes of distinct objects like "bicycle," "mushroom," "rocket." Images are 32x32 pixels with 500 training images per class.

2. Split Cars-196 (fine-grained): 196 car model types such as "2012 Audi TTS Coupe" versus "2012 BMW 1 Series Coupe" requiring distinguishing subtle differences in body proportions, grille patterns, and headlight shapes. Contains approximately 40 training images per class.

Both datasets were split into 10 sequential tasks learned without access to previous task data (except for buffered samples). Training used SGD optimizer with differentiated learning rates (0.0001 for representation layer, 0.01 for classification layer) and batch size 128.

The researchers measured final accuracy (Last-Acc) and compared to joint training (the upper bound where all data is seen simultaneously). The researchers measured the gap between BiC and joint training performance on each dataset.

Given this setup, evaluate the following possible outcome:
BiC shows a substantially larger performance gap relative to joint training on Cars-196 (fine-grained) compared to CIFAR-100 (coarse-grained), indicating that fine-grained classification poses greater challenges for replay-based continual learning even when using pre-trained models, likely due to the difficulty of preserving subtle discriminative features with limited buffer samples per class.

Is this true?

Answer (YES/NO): YES